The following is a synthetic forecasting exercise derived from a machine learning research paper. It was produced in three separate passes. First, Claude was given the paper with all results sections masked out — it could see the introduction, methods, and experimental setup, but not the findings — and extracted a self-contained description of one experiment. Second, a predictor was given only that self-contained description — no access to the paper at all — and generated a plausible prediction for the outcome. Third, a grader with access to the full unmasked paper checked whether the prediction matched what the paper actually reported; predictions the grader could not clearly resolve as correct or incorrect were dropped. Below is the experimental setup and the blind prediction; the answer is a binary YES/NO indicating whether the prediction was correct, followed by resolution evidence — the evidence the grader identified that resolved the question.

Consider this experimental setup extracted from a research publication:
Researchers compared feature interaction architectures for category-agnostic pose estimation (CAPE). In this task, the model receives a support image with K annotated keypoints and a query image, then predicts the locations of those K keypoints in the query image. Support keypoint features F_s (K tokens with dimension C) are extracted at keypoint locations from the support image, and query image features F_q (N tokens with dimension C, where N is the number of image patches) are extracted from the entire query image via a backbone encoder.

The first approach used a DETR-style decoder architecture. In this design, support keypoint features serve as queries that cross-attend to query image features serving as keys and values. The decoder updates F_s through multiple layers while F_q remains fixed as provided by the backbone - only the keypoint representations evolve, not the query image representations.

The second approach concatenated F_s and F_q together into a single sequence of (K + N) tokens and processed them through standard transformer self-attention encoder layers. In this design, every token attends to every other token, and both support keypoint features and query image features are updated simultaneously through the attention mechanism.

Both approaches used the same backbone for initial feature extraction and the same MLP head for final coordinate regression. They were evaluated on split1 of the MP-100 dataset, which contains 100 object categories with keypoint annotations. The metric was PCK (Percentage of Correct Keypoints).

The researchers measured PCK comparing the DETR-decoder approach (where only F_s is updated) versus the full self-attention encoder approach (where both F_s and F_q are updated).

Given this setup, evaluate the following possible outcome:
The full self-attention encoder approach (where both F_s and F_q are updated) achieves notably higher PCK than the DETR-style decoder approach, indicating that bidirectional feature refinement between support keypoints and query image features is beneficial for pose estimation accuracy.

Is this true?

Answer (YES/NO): NO